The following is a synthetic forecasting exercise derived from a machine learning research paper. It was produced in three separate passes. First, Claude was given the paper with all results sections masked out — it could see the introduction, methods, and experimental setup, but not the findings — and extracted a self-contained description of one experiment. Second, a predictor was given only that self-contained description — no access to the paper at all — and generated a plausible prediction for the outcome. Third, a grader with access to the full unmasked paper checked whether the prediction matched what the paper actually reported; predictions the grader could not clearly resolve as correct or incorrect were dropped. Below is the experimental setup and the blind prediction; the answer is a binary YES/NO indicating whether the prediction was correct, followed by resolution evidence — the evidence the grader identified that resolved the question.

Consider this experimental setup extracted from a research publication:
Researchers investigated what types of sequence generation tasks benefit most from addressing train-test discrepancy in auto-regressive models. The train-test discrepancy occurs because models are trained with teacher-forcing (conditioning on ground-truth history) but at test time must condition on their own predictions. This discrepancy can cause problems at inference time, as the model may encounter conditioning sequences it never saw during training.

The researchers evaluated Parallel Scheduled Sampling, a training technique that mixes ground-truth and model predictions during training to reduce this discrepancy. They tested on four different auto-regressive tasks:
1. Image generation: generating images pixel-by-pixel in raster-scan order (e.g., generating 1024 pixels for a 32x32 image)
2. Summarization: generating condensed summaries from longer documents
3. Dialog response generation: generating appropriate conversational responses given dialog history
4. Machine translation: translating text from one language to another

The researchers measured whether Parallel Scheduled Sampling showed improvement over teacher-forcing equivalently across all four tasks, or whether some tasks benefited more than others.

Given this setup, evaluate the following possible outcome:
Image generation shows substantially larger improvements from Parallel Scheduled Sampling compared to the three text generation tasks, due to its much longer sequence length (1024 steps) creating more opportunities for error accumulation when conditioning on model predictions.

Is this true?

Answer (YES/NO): NO